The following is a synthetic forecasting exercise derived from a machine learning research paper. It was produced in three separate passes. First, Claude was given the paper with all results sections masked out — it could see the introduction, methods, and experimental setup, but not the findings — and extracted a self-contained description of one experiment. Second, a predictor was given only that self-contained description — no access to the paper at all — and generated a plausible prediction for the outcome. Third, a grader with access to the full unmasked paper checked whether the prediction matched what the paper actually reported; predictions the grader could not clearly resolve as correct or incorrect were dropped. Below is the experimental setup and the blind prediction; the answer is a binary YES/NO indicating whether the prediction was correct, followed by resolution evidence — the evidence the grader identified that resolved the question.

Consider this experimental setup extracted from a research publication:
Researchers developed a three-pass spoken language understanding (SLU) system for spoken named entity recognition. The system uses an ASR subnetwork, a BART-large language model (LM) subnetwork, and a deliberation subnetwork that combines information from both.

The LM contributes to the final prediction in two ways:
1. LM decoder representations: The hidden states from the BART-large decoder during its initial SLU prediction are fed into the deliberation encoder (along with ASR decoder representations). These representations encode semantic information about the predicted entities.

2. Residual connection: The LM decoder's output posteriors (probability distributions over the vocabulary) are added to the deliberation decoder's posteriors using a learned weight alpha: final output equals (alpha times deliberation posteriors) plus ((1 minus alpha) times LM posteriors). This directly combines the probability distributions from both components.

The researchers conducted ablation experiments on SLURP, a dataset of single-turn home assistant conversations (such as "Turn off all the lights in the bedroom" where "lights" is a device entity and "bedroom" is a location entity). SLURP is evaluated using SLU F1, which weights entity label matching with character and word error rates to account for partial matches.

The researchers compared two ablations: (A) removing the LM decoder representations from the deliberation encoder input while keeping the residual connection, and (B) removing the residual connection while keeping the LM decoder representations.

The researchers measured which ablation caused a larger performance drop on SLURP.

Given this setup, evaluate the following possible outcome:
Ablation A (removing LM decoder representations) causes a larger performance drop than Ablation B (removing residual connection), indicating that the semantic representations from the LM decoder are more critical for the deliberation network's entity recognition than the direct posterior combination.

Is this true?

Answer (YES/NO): YES